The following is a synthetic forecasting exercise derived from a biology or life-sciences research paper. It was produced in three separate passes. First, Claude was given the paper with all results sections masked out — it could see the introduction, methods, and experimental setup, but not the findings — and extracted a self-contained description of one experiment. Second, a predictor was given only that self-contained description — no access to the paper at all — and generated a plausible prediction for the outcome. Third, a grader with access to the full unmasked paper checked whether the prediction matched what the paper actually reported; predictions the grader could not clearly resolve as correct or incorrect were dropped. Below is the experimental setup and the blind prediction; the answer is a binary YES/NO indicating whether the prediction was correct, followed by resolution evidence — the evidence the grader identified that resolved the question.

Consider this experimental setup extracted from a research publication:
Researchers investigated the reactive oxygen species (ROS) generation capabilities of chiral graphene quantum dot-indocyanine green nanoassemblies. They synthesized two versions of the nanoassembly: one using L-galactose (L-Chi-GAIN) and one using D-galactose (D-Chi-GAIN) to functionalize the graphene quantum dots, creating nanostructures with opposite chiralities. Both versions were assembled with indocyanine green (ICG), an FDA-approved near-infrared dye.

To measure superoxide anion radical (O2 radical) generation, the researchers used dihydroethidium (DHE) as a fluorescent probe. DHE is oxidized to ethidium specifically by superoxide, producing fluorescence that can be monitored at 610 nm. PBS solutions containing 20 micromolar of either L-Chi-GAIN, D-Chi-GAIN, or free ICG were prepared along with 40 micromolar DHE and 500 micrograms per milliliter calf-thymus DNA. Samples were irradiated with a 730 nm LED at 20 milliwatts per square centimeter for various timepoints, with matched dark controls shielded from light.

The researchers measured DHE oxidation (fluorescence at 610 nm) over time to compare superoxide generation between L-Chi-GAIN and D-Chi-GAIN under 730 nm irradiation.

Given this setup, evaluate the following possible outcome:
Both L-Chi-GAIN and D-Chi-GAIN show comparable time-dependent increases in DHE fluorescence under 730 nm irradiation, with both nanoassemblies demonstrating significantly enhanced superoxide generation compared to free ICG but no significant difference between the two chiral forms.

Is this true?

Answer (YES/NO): YES